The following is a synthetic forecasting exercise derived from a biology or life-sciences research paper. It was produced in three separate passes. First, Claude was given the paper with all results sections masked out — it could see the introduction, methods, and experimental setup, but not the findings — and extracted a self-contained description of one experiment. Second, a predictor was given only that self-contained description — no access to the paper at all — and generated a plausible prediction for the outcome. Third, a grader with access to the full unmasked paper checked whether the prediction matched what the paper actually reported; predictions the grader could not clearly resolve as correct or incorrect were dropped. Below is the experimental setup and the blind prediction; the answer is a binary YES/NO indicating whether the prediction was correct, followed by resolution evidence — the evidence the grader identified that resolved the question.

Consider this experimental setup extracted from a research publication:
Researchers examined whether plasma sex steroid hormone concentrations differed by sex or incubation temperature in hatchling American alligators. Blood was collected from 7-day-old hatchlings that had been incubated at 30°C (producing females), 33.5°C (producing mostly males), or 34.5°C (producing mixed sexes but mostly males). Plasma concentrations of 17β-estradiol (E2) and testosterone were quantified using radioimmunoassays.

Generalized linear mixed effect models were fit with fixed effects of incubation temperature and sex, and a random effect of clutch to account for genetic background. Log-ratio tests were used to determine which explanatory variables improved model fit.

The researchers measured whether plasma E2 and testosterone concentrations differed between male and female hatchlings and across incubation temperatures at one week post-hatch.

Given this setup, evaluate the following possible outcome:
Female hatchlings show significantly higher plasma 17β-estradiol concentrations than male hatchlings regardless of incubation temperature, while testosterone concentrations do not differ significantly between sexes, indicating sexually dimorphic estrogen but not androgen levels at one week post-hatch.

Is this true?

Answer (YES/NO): NO